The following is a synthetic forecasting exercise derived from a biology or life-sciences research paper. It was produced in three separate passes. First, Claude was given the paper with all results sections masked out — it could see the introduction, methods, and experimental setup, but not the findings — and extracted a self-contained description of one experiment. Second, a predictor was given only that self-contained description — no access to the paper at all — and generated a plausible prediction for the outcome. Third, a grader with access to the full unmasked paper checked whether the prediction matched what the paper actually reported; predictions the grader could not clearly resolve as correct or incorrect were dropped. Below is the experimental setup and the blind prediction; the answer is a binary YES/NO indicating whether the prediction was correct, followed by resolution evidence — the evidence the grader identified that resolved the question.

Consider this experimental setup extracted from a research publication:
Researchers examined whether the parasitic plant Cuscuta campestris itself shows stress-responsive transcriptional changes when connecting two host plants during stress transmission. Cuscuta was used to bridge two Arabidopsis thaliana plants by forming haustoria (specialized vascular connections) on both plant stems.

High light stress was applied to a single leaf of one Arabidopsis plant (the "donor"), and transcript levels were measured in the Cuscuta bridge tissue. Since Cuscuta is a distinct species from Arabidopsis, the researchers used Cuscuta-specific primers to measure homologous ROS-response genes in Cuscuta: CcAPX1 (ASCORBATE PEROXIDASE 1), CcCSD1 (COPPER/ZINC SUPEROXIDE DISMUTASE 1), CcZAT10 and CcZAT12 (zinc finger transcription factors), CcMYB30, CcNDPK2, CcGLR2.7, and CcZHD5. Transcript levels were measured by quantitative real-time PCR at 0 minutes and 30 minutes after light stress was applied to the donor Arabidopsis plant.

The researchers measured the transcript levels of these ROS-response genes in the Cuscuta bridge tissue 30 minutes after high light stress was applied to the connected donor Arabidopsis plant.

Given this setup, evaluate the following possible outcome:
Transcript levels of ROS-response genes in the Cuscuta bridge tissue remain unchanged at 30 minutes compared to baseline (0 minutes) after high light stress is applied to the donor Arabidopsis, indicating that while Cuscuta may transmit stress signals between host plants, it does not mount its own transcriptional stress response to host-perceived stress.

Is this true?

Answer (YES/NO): NO